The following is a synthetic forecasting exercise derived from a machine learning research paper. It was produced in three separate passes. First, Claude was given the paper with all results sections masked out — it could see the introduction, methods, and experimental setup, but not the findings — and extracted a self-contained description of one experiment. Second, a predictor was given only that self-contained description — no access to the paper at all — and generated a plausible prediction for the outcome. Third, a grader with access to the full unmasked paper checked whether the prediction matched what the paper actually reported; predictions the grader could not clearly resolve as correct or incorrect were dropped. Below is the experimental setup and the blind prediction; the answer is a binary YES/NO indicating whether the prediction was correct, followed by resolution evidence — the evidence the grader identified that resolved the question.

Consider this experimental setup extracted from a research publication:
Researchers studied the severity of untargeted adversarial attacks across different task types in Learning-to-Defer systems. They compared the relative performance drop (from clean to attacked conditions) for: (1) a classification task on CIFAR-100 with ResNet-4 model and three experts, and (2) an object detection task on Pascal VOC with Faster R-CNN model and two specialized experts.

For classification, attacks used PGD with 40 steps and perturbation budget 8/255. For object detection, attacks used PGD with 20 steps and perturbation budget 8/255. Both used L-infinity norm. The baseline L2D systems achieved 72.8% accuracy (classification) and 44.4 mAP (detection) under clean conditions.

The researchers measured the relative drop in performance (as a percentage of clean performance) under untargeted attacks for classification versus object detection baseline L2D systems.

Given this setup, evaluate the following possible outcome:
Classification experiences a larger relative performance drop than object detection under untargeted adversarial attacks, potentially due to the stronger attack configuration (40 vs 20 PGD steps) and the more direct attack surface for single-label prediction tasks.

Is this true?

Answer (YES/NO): NO